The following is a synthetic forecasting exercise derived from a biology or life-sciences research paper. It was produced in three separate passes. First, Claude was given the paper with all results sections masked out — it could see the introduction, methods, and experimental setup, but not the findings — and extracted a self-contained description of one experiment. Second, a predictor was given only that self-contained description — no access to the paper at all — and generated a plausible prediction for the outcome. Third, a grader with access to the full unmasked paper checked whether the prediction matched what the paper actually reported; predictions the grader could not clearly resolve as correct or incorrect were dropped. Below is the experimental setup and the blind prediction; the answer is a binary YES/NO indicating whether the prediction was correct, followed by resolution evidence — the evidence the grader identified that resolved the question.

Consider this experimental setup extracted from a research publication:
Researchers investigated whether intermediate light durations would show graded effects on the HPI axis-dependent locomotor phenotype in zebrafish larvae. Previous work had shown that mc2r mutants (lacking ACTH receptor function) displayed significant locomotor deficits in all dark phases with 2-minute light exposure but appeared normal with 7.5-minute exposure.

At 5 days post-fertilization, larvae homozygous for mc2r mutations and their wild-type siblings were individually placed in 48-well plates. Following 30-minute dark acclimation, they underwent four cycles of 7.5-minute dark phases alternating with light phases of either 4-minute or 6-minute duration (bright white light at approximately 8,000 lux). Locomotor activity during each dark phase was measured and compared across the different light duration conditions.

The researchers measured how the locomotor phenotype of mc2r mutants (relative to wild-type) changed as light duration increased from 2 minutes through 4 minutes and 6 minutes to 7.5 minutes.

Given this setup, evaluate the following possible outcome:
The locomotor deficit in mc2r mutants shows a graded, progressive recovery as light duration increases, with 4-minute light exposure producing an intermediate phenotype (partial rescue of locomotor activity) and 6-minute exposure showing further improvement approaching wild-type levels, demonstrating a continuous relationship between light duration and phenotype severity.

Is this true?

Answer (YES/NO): NO